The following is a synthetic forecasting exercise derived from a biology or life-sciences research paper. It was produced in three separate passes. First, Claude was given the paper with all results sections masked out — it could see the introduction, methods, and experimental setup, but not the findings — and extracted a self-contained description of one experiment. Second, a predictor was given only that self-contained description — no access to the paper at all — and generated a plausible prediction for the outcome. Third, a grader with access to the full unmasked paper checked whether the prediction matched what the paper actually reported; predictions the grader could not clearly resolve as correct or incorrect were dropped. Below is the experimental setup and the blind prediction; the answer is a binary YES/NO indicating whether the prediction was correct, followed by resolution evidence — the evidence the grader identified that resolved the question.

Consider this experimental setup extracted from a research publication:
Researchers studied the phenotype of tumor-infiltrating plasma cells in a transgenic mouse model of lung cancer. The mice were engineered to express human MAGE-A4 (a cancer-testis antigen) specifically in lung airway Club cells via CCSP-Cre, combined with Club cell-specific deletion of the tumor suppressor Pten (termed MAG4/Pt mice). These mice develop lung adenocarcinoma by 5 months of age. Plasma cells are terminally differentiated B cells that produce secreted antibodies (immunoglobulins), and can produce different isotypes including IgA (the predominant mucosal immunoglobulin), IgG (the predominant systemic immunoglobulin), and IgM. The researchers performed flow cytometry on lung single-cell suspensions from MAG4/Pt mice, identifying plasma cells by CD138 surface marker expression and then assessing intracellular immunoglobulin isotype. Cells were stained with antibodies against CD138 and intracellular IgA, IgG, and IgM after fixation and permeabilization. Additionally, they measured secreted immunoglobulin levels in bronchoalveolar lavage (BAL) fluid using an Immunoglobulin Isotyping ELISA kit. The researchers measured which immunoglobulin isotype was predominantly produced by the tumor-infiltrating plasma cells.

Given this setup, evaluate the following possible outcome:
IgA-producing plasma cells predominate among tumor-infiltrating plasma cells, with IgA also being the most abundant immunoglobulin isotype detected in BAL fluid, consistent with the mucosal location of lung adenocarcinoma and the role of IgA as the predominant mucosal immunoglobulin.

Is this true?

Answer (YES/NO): YES